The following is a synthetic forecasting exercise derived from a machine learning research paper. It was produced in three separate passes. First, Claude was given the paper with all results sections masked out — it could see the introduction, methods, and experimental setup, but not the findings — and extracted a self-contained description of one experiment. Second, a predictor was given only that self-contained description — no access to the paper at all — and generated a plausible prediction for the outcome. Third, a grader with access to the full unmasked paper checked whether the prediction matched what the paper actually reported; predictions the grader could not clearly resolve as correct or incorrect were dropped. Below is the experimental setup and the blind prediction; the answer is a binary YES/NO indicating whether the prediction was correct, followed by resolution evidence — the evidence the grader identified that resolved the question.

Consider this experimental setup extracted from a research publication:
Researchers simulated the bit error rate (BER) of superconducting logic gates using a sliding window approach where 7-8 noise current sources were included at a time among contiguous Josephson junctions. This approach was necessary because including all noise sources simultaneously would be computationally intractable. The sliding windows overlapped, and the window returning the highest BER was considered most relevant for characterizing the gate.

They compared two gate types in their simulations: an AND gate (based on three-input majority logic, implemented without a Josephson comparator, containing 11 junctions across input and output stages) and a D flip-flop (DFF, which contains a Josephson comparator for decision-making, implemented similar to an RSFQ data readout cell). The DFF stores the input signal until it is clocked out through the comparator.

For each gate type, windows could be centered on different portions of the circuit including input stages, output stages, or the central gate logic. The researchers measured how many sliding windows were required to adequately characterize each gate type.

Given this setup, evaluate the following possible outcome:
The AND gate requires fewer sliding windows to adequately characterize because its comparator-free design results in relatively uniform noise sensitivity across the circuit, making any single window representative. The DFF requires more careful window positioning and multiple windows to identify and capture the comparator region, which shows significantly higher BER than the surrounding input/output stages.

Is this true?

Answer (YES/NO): NO